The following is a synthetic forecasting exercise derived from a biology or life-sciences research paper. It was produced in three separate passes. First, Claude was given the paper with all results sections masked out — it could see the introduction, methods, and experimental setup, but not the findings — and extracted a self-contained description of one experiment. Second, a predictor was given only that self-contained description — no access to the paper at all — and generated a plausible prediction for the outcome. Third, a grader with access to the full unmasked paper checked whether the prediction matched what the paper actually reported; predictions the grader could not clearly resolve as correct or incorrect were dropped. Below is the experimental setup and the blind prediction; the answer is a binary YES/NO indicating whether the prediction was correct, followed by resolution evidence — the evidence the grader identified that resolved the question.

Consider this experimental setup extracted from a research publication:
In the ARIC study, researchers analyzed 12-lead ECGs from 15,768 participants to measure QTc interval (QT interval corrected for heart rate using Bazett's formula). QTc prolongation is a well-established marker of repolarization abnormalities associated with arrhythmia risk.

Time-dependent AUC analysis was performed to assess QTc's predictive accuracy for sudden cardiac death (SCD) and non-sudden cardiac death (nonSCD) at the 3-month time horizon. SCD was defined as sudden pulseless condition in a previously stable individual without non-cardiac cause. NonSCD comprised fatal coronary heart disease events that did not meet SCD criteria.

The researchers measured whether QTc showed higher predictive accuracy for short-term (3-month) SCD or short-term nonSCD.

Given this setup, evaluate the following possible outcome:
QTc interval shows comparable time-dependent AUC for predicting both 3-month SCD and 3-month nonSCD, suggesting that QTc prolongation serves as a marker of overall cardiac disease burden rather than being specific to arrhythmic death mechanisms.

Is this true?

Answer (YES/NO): NO